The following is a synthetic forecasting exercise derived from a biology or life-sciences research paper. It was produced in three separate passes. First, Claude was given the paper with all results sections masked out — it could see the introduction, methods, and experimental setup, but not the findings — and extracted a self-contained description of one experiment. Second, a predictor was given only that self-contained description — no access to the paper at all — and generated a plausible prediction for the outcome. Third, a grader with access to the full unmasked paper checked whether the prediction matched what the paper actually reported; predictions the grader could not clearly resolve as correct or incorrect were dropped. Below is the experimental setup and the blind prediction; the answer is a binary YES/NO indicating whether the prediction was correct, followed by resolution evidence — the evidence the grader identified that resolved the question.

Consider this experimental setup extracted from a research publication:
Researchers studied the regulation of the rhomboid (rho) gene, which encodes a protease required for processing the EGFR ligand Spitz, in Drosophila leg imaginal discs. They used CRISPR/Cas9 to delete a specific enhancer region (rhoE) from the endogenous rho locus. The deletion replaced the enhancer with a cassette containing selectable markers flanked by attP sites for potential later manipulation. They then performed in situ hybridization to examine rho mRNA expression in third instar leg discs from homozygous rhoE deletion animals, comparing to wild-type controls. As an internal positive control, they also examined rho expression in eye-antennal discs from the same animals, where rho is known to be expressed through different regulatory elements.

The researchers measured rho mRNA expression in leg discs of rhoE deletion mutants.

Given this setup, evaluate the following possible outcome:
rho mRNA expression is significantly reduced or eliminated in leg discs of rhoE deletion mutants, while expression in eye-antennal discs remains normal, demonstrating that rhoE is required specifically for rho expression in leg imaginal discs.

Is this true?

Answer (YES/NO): YES